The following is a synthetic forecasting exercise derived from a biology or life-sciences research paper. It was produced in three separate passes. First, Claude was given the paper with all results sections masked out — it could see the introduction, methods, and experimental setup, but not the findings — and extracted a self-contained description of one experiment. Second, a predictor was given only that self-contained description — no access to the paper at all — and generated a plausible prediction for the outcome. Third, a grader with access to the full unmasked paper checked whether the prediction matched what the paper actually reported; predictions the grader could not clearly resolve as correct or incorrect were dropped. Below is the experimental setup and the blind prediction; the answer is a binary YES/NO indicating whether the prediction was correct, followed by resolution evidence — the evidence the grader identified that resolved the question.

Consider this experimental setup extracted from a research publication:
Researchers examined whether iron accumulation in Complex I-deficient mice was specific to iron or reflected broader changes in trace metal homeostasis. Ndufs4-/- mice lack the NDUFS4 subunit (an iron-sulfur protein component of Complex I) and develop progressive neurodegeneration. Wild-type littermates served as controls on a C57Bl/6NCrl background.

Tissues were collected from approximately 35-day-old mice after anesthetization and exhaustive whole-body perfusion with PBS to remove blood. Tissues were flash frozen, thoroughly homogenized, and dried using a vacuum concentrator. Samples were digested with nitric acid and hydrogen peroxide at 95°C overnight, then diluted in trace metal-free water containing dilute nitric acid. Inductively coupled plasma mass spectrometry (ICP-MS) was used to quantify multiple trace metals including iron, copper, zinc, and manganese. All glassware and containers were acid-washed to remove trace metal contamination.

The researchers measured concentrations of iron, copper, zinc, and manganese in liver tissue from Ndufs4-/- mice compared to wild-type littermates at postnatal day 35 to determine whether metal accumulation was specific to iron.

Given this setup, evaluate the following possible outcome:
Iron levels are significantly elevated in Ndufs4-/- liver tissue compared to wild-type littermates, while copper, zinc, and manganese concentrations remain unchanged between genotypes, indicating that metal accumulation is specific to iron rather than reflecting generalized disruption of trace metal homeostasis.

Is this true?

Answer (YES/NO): NO